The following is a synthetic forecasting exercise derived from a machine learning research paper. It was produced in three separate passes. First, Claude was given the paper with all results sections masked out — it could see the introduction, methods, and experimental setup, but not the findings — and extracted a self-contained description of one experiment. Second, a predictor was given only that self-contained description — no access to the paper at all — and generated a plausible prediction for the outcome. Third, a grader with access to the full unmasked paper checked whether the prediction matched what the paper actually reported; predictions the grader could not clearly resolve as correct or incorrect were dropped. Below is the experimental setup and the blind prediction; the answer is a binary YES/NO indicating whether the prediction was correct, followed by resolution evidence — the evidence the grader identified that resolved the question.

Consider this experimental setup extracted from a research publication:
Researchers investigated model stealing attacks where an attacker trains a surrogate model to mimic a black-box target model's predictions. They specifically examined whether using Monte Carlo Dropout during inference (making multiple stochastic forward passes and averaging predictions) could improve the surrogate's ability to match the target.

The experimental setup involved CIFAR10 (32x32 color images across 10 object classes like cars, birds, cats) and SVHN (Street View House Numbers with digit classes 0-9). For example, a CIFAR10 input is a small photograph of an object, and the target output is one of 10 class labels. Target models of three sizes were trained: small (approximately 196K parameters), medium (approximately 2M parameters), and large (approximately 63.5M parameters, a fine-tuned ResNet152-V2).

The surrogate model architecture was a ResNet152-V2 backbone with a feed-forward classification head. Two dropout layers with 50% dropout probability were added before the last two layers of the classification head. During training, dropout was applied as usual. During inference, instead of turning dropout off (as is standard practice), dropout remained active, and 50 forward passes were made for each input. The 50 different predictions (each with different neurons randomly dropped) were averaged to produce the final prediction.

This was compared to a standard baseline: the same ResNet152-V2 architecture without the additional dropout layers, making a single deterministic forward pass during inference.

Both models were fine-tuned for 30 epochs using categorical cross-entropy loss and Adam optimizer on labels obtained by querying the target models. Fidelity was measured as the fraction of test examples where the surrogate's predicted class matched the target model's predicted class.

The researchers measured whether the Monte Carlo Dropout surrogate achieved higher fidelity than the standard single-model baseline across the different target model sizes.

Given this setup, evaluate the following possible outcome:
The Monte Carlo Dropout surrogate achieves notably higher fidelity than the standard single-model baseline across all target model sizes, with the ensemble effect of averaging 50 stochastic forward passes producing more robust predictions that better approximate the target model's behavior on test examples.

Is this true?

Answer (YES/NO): NO